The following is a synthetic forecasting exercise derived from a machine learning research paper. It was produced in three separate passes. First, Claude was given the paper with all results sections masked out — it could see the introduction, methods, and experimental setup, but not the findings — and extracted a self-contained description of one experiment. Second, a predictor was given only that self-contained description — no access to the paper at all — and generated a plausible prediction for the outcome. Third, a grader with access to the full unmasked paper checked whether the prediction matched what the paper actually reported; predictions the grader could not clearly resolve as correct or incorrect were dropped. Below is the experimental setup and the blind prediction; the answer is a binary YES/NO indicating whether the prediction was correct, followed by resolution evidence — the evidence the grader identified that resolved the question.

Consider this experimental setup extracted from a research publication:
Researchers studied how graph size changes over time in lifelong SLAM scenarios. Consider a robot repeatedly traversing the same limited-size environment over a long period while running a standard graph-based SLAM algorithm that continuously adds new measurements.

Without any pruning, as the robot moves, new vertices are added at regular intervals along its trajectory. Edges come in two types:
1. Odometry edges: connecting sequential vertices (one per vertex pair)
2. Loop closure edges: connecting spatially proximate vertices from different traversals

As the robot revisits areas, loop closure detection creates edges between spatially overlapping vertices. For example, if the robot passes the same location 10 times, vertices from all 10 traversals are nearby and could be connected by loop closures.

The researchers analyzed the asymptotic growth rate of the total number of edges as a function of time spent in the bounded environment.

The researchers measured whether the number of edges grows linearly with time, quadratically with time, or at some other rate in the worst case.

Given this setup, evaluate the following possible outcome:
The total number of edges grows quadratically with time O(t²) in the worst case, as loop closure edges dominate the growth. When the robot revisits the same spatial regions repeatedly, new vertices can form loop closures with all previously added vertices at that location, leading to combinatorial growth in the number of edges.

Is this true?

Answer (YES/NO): YES